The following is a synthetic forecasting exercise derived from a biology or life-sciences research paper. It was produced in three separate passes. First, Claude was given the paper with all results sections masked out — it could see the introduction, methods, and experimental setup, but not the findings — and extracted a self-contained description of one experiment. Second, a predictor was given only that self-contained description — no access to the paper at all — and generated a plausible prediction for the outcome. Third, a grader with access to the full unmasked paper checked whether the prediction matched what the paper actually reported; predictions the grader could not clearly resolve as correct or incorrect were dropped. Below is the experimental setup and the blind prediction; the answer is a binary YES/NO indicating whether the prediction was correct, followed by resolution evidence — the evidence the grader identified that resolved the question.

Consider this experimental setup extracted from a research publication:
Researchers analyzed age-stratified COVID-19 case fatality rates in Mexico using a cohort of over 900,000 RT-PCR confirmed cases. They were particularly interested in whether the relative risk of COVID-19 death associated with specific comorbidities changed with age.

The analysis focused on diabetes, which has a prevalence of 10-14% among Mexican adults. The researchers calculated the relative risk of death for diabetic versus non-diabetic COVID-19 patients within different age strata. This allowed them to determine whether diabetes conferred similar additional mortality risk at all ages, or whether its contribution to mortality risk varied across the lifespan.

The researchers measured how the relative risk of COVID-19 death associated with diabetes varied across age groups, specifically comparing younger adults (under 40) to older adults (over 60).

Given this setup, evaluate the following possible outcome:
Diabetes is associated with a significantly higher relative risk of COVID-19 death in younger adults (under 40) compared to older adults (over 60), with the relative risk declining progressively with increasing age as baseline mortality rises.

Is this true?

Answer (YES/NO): YES